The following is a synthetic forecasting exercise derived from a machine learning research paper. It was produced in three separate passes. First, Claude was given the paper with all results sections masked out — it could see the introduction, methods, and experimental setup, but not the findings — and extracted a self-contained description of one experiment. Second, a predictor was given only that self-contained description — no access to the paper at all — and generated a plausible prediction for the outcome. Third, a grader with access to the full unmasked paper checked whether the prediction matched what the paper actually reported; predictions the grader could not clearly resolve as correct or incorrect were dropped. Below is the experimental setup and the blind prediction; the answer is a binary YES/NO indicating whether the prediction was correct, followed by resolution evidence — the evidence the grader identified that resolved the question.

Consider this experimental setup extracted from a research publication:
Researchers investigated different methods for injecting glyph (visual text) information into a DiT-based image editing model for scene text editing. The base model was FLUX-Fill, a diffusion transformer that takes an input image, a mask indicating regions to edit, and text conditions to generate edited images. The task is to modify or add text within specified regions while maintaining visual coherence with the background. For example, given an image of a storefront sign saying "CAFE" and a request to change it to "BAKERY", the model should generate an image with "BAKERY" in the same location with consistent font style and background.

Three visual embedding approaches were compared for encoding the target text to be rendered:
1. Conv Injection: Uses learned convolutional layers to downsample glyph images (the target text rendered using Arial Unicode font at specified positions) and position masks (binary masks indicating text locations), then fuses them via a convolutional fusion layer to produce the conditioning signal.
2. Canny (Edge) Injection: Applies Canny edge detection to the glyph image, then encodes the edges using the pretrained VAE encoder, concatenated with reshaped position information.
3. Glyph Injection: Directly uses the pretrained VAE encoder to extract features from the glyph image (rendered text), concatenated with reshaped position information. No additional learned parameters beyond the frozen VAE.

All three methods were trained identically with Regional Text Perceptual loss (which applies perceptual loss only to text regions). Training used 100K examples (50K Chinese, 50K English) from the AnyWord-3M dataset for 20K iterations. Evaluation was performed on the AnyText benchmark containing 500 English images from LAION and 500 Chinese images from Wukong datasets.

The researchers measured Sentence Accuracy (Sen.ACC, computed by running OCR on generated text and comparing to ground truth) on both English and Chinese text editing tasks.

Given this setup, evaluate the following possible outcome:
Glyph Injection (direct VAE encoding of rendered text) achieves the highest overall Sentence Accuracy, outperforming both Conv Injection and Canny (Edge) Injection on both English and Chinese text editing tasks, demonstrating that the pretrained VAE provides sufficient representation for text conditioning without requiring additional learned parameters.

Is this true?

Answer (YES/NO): NO